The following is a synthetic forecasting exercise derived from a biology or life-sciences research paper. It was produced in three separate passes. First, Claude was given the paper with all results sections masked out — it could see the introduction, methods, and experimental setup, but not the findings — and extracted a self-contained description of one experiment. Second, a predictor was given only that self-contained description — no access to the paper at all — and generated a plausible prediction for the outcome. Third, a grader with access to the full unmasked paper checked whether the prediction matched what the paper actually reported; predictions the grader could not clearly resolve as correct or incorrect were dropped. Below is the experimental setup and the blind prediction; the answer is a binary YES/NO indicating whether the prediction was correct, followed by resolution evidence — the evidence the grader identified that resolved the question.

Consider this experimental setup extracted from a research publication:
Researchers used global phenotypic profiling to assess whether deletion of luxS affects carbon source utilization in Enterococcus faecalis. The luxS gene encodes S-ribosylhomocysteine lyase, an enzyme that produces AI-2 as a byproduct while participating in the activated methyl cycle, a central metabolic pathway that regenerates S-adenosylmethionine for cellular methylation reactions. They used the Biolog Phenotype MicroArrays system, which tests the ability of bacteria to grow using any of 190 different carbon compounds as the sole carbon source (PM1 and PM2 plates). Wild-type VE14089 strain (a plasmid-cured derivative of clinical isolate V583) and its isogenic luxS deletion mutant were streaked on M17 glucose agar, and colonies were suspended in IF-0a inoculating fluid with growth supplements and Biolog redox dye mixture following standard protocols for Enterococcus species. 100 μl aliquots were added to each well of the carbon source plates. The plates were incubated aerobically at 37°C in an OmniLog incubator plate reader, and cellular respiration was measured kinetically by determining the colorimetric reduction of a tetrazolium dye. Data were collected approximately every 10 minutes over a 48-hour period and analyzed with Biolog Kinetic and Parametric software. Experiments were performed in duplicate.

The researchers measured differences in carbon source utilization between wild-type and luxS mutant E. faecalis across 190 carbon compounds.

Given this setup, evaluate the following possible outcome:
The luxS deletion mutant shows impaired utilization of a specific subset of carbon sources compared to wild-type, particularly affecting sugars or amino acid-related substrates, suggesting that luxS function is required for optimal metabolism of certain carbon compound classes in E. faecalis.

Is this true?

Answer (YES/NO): NO